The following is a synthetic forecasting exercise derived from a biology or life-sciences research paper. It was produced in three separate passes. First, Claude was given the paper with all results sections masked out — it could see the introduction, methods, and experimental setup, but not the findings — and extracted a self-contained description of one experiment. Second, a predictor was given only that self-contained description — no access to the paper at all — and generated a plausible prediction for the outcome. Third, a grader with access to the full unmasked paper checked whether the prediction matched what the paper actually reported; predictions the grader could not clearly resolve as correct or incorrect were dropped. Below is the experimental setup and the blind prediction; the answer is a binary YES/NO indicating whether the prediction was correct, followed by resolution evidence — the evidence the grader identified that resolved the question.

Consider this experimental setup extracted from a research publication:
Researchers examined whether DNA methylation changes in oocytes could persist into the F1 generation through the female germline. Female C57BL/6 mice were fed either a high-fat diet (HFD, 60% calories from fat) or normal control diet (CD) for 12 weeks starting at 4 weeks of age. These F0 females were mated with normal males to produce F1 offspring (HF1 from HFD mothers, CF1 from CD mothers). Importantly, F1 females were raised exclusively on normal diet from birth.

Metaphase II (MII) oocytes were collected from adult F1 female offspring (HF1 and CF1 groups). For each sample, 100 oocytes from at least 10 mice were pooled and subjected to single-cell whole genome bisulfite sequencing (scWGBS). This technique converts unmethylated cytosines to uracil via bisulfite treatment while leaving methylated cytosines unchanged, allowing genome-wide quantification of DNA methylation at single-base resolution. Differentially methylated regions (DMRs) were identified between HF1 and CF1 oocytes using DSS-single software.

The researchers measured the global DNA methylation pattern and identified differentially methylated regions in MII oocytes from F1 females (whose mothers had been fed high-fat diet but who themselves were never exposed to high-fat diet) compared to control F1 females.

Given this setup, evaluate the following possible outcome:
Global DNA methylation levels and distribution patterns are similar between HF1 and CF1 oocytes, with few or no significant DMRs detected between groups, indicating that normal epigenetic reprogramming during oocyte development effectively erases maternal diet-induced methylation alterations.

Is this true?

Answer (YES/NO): NO